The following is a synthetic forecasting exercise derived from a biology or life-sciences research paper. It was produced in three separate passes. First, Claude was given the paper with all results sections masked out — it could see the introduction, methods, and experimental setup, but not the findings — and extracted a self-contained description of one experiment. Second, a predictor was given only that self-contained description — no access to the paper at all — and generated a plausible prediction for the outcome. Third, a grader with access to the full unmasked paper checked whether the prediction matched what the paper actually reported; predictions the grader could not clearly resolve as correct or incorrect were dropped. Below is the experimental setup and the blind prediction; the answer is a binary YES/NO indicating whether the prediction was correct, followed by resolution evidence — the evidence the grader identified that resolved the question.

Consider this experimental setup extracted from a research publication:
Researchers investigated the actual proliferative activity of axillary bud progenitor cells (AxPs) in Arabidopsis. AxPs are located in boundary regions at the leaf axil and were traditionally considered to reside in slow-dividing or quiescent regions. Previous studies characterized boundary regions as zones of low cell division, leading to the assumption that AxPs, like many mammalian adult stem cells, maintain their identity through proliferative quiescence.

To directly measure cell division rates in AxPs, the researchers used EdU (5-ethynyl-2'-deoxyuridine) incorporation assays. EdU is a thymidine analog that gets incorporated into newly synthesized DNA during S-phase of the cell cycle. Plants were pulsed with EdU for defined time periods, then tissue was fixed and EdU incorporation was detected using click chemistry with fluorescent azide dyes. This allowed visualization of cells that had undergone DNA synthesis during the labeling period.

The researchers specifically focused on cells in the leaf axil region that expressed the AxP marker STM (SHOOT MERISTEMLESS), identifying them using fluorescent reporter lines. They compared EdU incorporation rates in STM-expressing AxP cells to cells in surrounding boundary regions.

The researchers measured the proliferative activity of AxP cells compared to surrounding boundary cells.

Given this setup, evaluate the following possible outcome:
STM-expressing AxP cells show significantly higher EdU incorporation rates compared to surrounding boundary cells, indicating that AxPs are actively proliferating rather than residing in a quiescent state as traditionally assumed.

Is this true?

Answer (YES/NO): YES